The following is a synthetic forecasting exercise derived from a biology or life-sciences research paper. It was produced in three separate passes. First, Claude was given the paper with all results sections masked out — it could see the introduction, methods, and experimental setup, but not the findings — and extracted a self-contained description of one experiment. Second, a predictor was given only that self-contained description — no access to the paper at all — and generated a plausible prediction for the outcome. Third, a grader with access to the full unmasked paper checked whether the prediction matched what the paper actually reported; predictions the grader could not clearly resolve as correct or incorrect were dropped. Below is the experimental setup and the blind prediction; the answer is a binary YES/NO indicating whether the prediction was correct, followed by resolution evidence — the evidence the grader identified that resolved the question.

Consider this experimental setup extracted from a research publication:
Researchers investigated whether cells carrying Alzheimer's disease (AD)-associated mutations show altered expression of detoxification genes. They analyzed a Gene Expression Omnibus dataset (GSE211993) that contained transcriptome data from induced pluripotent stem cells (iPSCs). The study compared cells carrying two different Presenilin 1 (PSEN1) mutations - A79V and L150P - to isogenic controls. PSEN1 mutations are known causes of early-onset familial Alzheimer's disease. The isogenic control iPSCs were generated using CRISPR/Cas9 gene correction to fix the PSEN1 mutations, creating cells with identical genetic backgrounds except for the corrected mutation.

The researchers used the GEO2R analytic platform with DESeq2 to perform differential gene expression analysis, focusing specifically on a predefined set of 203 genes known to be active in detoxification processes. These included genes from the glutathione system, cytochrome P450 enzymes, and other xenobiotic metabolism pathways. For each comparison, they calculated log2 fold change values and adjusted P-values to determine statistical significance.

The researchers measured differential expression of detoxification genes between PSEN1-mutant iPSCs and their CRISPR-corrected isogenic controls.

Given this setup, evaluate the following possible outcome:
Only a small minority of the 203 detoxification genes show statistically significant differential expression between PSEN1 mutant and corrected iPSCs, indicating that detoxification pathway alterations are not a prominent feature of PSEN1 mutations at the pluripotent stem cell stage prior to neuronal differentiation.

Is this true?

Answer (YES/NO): NO